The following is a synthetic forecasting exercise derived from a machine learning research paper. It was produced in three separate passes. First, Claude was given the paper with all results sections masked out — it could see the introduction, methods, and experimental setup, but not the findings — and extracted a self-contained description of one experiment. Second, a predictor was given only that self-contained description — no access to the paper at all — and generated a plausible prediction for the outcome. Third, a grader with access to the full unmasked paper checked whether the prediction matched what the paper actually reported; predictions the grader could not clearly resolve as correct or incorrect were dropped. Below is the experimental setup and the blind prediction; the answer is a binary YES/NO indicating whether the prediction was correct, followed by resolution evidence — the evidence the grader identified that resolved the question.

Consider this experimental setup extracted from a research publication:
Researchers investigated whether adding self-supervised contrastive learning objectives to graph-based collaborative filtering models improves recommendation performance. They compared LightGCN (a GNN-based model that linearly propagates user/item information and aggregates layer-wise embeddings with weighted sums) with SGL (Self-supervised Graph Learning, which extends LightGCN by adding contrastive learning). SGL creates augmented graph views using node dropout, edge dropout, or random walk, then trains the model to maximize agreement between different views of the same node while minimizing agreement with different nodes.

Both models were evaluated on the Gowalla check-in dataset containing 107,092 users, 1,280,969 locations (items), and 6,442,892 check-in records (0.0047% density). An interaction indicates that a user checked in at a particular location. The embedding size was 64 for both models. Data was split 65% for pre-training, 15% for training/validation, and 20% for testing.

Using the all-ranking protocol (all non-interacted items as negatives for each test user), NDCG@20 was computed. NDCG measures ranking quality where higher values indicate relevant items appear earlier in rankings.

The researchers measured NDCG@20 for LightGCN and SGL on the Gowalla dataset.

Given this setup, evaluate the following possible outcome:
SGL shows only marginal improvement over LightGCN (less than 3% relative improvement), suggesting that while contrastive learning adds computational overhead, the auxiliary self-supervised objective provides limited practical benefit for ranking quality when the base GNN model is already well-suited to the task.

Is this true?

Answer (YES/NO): NO